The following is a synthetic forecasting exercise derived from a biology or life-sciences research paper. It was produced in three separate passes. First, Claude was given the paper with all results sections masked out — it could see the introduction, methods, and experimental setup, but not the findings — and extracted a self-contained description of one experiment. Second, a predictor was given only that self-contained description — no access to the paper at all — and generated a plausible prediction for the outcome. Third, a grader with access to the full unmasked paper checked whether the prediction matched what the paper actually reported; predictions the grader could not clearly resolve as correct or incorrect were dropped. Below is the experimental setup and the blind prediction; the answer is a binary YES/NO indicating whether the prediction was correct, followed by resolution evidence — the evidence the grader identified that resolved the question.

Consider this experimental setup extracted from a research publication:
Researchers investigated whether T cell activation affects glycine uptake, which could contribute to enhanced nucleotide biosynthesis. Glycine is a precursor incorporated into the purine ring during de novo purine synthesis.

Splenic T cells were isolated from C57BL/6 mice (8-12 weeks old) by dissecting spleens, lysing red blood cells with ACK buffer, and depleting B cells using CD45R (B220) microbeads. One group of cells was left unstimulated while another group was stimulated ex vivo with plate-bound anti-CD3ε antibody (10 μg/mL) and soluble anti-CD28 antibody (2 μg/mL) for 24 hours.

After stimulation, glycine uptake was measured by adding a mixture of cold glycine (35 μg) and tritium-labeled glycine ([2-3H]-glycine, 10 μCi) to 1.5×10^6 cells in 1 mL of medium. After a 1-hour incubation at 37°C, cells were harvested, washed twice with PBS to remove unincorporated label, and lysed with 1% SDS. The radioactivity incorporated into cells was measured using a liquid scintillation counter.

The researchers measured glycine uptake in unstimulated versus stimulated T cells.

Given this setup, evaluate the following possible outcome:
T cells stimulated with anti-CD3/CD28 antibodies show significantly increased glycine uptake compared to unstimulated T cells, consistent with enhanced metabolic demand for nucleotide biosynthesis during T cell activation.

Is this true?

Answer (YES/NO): YES